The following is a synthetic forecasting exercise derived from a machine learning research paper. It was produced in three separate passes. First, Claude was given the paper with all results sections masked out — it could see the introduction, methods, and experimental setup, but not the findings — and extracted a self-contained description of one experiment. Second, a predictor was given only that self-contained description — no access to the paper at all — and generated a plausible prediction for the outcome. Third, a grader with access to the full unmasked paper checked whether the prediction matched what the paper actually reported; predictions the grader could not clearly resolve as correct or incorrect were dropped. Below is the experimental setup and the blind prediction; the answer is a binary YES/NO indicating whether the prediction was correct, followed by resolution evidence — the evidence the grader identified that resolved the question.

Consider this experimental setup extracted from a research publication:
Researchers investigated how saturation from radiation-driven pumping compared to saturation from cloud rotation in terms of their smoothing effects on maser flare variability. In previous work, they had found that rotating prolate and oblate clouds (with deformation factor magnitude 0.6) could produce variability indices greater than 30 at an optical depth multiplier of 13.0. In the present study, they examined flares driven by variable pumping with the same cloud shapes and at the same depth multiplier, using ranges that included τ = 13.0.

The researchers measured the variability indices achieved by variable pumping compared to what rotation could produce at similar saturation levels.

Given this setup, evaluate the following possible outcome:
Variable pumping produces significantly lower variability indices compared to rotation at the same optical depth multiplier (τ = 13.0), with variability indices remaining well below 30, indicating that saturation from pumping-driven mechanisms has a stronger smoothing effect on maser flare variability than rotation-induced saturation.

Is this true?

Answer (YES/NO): YES